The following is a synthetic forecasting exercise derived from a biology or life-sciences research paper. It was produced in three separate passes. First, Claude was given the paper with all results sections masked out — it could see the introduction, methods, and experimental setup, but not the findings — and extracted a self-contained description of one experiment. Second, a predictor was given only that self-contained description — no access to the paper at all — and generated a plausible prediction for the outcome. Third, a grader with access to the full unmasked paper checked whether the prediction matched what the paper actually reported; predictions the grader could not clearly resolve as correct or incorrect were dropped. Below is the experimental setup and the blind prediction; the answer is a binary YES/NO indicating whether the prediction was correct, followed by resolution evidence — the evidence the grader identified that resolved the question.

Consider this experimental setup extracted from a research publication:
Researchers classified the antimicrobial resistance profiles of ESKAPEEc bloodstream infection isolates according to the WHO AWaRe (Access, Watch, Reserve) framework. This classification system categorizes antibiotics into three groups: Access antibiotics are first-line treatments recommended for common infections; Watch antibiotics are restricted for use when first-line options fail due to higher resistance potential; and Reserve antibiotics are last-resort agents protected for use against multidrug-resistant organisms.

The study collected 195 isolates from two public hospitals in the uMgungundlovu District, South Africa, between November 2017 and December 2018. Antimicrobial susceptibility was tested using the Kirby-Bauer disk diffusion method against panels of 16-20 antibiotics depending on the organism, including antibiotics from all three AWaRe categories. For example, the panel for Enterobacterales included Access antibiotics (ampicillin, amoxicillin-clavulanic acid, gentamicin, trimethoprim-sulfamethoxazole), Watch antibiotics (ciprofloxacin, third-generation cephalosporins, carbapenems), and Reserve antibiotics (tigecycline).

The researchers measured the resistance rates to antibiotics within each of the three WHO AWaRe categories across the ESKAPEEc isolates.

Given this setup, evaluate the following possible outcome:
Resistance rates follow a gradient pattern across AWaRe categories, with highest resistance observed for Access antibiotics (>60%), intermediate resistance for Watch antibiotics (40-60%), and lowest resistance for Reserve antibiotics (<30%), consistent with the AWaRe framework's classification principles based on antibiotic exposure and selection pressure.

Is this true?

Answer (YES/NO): NO